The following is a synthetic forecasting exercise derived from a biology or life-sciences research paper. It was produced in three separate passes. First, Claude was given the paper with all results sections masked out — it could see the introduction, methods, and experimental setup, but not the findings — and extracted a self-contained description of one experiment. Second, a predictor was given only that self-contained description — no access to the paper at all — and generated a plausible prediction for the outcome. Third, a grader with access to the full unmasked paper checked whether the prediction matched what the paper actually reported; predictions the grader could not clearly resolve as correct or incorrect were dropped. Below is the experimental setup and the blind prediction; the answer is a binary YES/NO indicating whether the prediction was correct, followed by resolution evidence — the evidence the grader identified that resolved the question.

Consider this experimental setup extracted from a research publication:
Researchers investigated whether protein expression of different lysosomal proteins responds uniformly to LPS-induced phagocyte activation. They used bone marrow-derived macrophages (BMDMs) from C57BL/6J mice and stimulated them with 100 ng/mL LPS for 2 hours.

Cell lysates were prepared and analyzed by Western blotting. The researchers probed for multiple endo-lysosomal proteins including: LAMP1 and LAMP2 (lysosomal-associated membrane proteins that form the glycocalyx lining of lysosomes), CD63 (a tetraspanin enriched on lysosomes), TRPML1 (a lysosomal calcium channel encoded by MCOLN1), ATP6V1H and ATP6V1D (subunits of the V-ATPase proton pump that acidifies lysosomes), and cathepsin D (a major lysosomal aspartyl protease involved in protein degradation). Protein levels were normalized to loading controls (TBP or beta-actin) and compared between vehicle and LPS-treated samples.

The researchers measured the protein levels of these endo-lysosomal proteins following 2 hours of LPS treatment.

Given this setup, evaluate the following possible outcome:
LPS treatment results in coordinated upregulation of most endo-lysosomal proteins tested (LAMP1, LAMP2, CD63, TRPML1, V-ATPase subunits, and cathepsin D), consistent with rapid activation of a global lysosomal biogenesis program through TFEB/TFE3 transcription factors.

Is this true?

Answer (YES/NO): NO